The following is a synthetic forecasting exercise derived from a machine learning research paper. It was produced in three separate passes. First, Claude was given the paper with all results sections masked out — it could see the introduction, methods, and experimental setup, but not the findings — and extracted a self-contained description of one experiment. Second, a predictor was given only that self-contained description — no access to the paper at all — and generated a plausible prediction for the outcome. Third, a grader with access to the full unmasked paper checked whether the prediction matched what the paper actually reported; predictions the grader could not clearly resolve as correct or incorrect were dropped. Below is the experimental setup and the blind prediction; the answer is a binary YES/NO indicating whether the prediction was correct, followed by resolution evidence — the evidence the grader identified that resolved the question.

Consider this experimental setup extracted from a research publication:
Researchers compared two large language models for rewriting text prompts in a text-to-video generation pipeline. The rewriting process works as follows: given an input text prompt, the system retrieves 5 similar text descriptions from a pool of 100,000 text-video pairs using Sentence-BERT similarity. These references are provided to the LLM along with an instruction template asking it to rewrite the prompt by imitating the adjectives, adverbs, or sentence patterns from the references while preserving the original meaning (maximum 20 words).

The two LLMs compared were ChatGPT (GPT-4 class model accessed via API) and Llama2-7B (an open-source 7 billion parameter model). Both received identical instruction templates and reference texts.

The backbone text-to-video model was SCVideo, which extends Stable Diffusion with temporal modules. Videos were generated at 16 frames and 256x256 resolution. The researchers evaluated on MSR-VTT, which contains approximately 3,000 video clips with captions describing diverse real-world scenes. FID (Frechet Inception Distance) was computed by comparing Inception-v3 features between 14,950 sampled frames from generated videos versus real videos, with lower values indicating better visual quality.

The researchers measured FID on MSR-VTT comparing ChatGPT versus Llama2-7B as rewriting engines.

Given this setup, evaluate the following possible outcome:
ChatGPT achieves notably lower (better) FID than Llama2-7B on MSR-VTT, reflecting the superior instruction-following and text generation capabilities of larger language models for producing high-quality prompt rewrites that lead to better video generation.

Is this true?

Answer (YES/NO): YES